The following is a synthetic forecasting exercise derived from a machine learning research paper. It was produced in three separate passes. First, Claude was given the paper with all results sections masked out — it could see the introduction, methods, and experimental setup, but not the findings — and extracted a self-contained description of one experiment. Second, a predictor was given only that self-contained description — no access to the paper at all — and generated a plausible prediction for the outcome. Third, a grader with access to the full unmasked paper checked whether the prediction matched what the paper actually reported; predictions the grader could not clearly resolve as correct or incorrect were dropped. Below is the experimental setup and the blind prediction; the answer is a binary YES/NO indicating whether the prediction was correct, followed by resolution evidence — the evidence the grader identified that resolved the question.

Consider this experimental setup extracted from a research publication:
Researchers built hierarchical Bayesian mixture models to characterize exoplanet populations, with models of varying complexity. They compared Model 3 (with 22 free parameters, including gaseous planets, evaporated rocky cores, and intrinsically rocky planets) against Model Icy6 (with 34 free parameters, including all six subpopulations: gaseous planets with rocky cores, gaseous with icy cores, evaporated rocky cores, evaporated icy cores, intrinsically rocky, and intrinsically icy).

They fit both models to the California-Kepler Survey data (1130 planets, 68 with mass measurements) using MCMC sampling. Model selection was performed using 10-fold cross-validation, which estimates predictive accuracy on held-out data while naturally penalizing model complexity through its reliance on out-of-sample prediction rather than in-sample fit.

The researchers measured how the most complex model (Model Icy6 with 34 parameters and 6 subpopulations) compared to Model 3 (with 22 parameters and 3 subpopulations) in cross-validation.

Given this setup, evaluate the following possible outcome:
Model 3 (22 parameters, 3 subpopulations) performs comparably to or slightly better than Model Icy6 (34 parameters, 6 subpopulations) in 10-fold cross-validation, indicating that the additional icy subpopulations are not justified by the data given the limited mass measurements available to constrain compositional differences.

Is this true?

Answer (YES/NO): NO